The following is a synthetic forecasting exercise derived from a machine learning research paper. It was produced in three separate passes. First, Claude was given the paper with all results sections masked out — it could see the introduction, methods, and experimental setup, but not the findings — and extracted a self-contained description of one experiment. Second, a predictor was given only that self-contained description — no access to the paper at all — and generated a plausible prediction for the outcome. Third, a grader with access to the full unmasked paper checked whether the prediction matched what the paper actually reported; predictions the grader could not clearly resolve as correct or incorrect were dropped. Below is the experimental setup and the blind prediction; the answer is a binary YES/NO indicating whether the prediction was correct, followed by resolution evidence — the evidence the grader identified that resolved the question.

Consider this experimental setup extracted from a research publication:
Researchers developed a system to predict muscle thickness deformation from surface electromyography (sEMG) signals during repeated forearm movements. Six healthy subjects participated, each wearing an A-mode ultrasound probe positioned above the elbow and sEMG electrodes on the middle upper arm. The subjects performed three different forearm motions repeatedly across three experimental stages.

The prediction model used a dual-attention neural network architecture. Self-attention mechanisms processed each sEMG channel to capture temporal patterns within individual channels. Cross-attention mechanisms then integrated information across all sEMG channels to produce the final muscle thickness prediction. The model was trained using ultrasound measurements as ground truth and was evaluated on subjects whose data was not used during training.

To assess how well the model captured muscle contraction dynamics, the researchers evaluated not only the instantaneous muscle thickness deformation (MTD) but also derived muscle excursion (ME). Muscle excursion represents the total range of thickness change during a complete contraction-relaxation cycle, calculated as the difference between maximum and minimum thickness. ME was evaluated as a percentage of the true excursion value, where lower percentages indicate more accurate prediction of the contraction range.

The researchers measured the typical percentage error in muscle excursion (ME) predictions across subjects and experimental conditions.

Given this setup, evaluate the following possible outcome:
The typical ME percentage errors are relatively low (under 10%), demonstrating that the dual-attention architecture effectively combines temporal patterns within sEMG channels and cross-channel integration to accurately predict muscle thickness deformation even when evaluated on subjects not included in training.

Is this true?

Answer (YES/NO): NO